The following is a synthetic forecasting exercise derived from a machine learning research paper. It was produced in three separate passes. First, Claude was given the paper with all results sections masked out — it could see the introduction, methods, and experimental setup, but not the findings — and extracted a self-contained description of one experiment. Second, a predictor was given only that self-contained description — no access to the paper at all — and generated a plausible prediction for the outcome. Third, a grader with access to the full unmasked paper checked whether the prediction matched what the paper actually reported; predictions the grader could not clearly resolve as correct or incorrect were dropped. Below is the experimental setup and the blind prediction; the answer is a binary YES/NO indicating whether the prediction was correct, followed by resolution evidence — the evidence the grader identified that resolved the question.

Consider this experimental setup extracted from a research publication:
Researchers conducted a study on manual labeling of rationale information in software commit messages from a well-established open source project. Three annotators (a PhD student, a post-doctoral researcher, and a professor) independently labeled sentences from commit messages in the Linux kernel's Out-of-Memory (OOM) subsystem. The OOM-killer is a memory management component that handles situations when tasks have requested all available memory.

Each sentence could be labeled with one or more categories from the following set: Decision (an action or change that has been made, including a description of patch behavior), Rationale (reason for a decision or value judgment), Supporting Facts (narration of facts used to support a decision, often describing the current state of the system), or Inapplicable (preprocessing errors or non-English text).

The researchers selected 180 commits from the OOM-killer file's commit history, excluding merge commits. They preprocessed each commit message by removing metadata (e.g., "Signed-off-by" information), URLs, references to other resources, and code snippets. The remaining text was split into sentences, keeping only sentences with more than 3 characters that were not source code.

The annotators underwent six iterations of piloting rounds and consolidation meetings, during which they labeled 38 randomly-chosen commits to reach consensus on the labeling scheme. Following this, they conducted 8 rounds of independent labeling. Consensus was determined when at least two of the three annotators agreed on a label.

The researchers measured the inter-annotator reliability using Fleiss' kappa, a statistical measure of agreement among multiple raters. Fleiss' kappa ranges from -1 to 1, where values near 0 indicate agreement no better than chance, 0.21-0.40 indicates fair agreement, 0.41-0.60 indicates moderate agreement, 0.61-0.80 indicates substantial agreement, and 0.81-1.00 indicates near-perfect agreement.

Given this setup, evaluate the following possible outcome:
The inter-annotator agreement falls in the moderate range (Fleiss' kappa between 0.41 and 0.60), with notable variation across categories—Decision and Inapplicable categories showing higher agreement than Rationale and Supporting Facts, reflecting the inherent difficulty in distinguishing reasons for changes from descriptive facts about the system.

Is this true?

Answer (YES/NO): NO